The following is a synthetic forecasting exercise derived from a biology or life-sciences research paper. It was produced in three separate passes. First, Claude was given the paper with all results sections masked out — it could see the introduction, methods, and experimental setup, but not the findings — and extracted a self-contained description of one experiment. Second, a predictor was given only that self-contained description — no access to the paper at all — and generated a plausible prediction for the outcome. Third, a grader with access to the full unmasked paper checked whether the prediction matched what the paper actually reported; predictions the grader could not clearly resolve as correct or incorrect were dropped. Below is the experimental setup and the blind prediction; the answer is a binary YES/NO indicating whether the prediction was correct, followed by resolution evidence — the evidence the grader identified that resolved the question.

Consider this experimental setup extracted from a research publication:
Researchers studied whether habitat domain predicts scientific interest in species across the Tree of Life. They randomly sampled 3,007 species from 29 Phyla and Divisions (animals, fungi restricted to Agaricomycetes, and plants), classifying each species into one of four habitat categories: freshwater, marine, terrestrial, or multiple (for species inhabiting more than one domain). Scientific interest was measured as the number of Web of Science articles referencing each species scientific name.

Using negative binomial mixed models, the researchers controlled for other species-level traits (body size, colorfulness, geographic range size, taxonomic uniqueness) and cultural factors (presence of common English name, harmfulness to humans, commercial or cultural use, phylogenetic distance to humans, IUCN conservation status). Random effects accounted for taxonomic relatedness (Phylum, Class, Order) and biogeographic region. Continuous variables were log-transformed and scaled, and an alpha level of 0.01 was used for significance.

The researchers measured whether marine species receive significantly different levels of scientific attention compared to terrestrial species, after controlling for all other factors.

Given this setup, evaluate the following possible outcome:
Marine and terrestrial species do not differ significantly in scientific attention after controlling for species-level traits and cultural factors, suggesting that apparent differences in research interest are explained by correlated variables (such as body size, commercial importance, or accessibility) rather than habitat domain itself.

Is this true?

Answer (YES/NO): YES